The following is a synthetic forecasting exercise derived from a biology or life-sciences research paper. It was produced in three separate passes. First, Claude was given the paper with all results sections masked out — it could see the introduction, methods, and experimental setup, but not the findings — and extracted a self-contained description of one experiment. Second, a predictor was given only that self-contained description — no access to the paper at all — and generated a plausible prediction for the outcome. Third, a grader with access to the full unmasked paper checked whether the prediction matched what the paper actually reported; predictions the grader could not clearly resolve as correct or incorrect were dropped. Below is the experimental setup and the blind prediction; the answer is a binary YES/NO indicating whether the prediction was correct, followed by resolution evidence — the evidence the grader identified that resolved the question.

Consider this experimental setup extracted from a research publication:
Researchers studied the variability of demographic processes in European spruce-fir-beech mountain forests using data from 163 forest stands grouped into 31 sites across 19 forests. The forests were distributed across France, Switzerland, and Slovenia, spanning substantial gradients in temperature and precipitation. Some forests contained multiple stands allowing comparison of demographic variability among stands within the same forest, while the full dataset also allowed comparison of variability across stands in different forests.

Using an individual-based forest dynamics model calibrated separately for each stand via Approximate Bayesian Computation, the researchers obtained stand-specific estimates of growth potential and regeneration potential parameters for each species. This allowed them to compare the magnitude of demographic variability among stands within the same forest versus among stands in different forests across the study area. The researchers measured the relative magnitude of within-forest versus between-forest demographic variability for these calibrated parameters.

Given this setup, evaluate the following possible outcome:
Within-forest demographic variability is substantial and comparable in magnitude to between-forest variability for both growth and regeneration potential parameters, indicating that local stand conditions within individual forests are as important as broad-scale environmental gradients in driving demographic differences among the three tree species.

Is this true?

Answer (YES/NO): NO